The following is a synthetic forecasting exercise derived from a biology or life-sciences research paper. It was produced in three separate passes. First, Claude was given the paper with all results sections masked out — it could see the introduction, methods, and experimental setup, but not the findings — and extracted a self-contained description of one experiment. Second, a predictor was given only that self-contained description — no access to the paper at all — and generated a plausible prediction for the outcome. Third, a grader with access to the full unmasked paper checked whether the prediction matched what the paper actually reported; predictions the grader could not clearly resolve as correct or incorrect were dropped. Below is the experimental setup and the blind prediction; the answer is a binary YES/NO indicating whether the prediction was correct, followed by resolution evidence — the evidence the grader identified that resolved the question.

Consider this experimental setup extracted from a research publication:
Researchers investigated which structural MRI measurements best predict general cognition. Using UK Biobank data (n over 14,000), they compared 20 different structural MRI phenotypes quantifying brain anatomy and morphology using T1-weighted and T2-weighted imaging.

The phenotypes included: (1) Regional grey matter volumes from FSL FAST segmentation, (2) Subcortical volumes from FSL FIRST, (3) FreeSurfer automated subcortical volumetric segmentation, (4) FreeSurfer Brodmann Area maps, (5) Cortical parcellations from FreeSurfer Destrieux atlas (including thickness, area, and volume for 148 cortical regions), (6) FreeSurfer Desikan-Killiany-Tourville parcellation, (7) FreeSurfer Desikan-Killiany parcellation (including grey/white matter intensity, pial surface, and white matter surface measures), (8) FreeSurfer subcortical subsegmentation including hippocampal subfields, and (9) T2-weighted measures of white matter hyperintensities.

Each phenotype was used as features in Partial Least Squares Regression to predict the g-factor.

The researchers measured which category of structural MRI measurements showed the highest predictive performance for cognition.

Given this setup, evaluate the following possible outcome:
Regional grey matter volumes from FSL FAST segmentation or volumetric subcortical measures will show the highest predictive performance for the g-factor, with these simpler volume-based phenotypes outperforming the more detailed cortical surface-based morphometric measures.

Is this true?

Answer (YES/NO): YES